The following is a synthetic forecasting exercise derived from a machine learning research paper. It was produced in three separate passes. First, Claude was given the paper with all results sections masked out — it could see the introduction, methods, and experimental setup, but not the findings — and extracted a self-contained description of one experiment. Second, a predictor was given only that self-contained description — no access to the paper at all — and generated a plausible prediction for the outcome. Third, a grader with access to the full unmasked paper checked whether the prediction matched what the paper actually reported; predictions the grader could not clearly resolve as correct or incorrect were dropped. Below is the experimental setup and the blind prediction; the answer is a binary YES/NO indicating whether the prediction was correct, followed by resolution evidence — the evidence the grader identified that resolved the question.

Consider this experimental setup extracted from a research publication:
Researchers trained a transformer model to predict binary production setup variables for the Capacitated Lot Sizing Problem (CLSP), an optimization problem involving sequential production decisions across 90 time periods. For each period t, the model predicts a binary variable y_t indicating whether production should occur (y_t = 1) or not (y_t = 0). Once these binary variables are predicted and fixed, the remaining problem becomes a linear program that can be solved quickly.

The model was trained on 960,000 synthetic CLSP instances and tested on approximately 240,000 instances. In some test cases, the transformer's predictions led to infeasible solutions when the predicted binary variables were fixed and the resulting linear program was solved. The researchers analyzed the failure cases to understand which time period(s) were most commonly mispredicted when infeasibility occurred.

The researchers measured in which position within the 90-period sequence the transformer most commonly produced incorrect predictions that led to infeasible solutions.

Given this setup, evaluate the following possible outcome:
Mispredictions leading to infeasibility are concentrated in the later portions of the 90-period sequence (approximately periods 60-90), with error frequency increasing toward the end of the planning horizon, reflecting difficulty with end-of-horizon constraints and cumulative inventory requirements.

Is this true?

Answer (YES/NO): NO